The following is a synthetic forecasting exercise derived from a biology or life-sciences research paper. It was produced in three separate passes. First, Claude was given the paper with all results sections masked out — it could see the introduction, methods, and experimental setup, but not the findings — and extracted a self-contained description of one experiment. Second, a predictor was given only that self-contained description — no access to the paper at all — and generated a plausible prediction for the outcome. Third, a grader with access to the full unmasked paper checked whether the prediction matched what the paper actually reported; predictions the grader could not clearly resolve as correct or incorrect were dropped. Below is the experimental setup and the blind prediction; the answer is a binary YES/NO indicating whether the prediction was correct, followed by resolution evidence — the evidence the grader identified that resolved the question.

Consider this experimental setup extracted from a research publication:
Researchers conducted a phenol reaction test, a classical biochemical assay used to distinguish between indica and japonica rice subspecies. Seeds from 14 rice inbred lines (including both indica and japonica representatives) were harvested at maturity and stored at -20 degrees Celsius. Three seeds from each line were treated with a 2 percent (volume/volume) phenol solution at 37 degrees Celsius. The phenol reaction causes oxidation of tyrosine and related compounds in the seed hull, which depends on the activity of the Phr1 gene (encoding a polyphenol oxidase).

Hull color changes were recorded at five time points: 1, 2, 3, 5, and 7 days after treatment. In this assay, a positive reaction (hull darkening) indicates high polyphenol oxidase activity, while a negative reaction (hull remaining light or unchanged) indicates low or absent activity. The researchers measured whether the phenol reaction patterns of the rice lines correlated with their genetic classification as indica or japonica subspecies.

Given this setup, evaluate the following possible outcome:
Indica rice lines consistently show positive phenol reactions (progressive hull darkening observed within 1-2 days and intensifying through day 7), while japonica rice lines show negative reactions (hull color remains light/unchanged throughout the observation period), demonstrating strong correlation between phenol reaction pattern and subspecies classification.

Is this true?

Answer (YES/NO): NO